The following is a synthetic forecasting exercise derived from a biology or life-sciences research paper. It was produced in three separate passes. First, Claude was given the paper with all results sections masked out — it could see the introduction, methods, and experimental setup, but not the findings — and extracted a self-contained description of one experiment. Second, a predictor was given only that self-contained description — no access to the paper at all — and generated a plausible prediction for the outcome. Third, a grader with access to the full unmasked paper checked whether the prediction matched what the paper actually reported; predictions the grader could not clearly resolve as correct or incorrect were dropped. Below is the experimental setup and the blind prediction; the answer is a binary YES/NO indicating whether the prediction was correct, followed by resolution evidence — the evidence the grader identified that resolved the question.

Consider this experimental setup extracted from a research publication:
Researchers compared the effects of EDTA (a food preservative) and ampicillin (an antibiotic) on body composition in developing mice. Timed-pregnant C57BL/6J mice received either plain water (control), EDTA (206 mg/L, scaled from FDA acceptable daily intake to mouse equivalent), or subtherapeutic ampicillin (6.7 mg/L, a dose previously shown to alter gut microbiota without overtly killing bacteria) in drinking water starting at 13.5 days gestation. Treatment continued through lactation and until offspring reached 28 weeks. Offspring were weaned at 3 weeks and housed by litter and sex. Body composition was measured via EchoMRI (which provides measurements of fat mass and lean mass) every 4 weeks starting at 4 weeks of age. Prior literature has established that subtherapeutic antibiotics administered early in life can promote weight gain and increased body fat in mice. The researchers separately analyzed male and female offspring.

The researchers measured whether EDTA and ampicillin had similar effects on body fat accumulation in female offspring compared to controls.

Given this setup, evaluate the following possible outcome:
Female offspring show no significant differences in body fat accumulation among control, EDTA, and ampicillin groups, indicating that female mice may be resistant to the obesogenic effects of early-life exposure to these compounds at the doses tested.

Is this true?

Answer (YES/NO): NO